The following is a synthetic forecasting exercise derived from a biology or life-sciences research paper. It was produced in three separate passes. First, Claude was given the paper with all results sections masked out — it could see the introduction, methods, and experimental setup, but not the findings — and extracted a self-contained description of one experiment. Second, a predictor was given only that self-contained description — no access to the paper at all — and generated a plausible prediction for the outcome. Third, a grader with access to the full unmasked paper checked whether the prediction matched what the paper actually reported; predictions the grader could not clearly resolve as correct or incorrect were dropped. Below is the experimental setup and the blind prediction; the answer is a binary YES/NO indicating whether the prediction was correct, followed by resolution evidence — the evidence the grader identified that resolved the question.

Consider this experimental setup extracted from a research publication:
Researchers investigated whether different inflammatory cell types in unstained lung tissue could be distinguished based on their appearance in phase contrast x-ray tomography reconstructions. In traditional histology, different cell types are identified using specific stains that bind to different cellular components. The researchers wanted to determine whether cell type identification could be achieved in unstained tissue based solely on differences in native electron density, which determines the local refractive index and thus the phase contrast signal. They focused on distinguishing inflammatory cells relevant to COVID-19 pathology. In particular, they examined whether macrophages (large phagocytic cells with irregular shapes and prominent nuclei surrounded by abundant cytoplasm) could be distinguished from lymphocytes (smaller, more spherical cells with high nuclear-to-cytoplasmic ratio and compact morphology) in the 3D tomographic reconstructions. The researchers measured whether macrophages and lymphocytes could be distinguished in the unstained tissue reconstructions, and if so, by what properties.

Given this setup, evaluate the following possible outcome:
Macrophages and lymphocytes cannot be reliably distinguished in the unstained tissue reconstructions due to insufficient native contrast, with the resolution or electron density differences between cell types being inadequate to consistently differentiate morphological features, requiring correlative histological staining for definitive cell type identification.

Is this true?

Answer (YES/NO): NO